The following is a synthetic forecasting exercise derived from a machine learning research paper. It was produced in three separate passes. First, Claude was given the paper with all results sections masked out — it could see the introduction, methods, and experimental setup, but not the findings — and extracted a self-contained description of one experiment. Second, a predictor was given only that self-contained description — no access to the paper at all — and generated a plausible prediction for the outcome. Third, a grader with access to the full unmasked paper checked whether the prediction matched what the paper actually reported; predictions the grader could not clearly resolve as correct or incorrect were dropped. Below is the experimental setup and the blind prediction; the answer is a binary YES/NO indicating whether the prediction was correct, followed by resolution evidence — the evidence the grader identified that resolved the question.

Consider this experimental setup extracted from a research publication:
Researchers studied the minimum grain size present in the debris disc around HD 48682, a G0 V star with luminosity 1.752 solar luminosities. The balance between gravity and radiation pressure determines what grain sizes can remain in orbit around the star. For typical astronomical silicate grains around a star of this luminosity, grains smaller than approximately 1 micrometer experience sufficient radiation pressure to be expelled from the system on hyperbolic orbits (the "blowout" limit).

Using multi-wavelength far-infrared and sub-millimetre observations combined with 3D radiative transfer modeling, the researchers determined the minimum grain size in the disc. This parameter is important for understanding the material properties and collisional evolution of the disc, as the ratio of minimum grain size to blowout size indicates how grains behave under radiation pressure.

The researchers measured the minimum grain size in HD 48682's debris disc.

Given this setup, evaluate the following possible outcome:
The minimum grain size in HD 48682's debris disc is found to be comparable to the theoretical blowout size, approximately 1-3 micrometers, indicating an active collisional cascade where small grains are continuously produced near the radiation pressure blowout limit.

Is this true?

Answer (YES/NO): NO